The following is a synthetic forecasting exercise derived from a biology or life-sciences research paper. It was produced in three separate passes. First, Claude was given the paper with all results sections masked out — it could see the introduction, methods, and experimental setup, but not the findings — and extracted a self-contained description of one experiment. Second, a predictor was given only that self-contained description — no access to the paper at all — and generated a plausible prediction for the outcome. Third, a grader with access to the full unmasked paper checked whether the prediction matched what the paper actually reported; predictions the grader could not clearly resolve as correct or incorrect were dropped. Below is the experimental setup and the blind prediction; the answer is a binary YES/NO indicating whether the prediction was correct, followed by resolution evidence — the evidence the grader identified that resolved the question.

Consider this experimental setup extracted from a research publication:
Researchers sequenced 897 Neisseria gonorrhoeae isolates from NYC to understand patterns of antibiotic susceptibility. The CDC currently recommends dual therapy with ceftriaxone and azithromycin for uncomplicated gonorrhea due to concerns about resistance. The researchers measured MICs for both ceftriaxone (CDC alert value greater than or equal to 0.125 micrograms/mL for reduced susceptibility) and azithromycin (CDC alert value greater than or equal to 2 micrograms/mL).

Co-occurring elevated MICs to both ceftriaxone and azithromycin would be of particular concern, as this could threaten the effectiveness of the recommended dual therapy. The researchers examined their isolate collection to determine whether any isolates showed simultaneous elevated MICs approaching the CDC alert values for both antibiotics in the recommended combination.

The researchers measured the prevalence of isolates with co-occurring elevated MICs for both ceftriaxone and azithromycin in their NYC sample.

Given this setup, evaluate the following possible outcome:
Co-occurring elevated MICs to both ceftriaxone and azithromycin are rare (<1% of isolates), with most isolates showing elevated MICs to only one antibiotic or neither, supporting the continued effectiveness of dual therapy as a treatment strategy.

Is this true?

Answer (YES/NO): YES